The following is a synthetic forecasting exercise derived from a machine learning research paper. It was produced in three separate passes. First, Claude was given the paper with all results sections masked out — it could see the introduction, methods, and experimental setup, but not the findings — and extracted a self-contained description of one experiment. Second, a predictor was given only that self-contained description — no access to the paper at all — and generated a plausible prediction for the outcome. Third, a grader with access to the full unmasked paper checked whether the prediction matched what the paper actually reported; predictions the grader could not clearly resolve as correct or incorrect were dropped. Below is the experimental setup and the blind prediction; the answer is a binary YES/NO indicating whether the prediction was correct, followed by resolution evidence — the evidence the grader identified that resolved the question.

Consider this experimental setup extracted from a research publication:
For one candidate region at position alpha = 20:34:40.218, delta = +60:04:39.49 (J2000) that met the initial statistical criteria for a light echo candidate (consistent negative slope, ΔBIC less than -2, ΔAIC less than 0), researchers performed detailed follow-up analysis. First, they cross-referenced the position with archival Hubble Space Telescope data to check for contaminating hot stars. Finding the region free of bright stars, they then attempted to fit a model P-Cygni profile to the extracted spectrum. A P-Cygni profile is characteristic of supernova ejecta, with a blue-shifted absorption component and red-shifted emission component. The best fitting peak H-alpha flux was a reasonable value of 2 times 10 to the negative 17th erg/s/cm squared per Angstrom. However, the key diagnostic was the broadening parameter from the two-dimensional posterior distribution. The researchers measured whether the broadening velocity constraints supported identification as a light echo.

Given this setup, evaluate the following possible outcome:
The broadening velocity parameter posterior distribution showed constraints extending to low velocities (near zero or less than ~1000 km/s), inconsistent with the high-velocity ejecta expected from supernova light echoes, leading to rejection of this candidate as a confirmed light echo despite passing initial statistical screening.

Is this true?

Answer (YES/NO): NO